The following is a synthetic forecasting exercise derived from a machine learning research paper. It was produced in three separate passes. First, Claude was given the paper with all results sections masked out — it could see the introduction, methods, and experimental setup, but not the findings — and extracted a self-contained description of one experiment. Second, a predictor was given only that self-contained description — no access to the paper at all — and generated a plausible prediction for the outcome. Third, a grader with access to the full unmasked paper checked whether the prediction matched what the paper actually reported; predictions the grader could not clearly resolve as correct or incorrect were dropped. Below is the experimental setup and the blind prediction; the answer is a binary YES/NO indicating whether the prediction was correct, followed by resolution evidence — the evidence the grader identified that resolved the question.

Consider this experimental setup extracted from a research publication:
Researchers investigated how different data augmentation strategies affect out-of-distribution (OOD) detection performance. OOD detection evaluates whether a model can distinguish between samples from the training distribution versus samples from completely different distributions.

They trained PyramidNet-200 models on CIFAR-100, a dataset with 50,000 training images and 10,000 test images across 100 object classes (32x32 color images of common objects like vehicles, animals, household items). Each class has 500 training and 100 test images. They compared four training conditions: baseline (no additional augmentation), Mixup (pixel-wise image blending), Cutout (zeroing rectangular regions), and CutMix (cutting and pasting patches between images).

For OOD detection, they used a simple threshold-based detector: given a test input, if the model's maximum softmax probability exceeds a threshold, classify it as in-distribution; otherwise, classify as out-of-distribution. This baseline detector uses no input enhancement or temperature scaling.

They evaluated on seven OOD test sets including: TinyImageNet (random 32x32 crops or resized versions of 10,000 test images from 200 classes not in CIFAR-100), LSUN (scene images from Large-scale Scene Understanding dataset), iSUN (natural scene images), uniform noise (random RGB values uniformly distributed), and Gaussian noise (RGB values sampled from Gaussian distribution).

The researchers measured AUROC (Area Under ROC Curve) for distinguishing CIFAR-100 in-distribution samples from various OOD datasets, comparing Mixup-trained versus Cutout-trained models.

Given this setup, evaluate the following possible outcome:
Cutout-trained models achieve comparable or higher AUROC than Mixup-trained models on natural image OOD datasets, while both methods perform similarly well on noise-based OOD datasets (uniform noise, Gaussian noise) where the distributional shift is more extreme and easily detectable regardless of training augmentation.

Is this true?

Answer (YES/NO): NO